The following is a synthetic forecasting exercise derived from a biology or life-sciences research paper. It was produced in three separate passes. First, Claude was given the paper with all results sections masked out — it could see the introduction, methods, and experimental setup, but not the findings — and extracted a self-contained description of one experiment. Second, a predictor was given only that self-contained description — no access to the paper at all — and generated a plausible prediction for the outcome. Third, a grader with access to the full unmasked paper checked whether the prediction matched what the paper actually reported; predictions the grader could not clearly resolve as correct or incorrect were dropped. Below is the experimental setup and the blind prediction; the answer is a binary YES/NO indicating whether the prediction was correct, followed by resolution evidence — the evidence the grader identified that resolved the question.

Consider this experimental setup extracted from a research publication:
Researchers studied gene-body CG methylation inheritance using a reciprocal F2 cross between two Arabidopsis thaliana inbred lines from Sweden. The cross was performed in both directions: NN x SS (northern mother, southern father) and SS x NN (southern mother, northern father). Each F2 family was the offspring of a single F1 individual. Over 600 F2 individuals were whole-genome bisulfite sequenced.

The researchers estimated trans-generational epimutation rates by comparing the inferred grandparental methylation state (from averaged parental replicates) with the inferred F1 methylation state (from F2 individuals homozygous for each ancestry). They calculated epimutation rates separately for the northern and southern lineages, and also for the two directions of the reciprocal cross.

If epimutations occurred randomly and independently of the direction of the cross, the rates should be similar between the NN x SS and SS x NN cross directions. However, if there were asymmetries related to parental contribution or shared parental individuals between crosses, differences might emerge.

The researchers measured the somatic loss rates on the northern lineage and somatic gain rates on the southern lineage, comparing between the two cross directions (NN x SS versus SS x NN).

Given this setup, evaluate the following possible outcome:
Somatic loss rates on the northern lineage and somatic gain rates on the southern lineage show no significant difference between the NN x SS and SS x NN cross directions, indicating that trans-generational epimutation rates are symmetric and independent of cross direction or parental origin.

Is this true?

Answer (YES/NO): NO